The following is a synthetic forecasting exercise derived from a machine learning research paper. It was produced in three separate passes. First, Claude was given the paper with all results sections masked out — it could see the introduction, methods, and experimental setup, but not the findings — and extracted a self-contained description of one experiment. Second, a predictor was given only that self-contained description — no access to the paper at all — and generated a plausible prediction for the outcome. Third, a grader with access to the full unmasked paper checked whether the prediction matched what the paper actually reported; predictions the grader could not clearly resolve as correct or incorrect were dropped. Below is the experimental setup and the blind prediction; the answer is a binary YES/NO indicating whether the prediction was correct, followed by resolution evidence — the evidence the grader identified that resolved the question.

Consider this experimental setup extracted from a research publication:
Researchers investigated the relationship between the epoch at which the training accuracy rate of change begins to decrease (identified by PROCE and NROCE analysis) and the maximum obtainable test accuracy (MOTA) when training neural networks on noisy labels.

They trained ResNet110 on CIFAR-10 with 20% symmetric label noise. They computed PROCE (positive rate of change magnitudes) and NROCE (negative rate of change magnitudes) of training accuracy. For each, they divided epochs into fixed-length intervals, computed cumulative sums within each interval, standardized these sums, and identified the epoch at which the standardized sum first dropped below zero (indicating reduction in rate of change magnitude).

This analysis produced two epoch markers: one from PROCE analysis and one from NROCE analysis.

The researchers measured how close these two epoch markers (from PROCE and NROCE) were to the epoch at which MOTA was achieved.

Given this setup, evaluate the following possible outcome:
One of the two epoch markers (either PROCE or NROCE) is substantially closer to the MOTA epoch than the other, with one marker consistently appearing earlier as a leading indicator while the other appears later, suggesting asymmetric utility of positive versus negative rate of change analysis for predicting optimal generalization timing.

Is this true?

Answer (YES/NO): NO